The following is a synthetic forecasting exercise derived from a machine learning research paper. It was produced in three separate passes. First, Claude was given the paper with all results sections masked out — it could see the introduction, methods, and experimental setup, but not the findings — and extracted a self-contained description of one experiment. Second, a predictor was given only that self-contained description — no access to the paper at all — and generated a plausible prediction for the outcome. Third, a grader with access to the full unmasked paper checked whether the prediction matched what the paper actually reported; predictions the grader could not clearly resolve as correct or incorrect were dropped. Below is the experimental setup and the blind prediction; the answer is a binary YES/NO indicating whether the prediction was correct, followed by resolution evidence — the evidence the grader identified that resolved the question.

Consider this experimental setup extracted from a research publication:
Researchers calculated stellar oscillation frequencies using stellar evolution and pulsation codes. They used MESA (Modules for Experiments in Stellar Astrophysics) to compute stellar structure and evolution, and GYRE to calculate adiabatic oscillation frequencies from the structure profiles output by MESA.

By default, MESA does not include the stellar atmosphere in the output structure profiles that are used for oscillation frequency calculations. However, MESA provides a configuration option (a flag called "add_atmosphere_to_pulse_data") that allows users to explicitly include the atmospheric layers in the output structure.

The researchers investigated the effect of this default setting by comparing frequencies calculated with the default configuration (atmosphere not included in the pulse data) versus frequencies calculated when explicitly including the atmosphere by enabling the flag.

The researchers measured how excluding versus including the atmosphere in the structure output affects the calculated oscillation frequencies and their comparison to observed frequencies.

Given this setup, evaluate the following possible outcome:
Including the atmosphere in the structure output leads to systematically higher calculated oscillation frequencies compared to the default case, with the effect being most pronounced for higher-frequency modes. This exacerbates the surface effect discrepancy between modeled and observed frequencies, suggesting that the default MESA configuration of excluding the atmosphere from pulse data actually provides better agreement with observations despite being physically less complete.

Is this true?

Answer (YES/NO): NO